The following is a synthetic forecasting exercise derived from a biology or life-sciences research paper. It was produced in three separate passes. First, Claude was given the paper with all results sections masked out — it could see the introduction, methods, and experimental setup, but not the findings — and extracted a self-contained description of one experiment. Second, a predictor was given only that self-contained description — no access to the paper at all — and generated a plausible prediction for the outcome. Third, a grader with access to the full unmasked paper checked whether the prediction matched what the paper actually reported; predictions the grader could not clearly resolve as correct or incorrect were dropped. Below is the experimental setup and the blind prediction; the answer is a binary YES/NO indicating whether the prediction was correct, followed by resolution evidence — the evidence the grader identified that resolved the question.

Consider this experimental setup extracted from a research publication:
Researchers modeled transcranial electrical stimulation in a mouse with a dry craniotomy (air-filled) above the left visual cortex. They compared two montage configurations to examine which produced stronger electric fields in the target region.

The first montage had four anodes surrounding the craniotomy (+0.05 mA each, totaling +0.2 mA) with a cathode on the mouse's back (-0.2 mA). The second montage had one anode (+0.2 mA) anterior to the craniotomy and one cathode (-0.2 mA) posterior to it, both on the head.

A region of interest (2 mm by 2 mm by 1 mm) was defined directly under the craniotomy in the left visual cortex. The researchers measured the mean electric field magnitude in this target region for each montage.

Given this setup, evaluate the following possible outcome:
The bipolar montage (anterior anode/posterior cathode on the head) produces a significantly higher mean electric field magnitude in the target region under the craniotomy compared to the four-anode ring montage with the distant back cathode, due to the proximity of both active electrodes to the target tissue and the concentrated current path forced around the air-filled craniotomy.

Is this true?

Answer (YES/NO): YES